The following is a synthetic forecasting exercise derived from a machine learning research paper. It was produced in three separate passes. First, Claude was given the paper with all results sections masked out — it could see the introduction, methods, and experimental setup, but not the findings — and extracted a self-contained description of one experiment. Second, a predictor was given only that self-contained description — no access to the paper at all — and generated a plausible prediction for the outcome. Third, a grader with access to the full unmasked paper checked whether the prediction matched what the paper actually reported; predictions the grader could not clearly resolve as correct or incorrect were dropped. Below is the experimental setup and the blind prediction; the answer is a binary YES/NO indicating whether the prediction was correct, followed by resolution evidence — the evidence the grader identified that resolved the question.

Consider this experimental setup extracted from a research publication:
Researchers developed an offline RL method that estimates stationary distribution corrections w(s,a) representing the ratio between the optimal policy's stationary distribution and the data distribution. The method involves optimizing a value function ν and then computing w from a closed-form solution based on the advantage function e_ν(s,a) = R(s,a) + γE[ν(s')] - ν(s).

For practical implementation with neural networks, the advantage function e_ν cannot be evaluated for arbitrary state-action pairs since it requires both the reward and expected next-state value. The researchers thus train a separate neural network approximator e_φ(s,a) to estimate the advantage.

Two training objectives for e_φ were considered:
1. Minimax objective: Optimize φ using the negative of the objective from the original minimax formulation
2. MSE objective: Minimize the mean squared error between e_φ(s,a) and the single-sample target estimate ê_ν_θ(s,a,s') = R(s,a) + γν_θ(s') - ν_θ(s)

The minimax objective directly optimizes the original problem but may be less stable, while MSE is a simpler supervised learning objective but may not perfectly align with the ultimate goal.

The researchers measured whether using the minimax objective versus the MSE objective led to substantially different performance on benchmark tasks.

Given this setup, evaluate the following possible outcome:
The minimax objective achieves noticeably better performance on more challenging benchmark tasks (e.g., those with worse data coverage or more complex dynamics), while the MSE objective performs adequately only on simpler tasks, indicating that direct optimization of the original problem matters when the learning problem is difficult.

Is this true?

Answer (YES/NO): NO